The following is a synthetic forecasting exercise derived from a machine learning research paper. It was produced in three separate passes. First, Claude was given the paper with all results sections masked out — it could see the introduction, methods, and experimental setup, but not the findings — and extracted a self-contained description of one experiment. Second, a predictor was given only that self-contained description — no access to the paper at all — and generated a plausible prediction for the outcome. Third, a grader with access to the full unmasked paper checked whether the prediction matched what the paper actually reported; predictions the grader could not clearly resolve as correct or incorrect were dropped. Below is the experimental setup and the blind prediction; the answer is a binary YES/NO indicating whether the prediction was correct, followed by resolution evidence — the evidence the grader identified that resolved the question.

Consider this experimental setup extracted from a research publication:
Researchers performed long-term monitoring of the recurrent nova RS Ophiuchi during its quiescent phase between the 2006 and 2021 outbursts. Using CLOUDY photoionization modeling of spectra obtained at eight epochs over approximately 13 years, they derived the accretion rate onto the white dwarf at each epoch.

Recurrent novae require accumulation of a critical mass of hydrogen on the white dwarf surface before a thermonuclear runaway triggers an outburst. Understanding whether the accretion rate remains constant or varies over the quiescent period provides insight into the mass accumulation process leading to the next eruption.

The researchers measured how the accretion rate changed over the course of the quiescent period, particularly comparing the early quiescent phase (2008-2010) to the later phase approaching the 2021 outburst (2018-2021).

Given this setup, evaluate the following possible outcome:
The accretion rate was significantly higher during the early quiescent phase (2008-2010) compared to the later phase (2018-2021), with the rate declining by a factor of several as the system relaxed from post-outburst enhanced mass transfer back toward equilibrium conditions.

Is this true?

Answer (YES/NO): NO